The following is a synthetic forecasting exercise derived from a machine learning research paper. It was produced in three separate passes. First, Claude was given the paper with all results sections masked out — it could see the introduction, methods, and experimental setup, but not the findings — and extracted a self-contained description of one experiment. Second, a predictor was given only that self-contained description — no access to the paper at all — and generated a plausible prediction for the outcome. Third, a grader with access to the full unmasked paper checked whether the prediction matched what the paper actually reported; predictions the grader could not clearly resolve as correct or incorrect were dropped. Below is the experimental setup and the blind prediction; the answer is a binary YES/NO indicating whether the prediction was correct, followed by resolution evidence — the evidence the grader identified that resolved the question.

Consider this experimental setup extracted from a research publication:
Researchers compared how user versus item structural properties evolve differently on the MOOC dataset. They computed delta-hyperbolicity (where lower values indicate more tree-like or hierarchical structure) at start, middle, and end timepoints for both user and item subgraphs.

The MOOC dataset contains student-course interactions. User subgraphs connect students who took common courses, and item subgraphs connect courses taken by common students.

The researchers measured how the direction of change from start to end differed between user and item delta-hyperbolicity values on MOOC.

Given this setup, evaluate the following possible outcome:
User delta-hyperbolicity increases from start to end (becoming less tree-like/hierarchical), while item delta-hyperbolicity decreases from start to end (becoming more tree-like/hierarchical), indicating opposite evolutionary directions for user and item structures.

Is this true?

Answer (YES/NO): YES